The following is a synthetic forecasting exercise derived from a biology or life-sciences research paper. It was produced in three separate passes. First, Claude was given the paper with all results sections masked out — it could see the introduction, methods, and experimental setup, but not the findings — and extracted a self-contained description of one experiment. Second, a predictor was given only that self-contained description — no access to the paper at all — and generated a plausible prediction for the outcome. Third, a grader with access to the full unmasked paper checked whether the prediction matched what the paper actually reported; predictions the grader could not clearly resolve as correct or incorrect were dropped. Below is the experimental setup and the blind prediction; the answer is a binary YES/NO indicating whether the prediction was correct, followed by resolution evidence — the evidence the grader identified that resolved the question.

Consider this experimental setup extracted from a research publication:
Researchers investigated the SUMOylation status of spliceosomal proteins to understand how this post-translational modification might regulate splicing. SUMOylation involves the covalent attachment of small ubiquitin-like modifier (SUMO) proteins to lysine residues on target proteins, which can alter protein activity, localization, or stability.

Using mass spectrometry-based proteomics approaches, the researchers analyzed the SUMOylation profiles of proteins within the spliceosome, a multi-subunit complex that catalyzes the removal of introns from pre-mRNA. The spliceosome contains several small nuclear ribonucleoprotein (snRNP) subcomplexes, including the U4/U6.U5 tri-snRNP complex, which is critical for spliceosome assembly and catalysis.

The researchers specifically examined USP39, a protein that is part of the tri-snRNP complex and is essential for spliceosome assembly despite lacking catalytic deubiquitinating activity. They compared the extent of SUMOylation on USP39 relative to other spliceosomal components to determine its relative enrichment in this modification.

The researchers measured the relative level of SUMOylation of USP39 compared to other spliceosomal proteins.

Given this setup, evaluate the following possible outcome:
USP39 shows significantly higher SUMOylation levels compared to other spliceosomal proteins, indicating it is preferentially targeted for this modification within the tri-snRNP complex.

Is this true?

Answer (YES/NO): YES